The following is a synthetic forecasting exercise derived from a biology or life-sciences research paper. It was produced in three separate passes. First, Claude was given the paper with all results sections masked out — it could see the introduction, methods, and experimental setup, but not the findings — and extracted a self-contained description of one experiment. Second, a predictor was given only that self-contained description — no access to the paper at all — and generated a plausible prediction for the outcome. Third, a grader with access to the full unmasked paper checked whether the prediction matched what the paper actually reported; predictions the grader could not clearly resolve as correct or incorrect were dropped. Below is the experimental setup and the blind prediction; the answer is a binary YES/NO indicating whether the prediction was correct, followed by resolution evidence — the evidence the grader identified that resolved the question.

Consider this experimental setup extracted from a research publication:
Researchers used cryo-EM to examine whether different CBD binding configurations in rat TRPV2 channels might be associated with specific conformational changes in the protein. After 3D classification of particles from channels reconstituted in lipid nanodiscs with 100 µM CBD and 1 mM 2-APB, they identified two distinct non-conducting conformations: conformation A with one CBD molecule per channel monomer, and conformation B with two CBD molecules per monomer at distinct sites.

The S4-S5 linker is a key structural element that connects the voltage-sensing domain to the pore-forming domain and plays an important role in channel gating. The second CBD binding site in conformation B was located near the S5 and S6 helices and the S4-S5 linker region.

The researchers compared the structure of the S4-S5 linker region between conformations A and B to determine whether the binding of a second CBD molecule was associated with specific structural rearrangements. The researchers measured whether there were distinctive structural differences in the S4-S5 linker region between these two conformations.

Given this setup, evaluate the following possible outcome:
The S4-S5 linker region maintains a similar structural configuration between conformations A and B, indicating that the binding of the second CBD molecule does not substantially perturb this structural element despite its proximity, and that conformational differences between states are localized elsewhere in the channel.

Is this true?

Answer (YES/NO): NO